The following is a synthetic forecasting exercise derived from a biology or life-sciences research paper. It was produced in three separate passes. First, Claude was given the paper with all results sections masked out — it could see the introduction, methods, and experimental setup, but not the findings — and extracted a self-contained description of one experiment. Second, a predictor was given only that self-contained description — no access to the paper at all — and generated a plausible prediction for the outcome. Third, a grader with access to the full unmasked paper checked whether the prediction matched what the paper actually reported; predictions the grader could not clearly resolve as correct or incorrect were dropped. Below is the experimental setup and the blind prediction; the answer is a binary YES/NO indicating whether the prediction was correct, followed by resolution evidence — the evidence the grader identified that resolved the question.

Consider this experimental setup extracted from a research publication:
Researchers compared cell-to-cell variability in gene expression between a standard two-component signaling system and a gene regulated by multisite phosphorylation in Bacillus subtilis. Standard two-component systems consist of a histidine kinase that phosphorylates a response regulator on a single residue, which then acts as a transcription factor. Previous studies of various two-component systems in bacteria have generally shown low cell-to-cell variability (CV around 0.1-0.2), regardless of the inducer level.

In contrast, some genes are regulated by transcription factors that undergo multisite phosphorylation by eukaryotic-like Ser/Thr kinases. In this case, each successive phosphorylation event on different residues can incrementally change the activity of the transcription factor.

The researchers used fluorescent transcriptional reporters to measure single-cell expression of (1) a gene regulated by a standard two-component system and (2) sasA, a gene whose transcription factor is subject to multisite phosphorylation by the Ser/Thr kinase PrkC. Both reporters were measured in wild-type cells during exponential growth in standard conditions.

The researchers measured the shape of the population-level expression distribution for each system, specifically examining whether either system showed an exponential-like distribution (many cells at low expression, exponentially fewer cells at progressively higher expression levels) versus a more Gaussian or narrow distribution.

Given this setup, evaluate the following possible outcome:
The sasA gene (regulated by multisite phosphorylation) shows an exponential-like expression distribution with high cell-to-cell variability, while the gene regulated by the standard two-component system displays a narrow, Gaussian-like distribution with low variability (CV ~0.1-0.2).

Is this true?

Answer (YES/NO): YES